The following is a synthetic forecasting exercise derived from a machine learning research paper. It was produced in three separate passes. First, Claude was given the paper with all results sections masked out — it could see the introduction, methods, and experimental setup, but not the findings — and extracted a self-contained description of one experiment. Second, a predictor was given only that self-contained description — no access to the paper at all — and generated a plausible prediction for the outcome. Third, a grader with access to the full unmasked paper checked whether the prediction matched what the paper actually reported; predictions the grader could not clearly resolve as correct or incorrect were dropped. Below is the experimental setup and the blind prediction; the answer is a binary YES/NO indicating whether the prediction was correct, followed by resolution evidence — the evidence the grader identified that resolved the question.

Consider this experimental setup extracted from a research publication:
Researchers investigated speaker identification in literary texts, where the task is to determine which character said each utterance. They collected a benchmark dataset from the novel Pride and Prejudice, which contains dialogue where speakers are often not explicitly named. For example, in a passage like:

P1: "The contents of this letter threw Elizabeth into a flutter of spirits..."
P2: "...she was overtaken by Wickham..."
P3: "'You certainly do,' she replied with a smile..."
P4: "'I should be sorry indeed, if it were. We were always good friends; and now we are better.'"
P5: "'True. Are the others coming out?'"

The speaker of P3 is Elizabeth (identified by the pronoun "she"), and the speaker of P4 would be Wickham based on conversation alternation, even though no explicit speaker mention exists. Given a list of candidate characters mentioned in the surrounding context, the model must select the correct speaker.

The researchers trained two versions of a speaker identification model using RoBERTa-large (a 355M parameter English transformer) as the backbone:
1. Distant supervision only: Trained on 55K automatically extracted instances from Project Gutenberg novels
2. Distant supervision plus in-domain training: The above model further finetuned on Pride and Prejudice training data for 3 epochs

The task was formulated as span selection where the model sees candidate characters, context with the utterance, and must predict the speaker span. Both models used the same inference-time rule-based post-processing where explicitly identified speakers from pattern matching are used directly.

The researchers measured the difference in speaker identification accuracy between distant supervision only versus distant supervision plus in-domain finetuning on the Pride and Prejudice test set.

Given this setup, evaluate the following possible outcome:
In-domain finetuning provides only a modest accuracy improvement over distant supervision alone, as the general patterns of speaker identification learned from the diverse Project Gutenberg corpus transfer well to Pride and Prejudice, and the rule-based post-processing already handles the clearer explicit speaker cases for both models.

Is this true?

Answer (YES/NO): YES